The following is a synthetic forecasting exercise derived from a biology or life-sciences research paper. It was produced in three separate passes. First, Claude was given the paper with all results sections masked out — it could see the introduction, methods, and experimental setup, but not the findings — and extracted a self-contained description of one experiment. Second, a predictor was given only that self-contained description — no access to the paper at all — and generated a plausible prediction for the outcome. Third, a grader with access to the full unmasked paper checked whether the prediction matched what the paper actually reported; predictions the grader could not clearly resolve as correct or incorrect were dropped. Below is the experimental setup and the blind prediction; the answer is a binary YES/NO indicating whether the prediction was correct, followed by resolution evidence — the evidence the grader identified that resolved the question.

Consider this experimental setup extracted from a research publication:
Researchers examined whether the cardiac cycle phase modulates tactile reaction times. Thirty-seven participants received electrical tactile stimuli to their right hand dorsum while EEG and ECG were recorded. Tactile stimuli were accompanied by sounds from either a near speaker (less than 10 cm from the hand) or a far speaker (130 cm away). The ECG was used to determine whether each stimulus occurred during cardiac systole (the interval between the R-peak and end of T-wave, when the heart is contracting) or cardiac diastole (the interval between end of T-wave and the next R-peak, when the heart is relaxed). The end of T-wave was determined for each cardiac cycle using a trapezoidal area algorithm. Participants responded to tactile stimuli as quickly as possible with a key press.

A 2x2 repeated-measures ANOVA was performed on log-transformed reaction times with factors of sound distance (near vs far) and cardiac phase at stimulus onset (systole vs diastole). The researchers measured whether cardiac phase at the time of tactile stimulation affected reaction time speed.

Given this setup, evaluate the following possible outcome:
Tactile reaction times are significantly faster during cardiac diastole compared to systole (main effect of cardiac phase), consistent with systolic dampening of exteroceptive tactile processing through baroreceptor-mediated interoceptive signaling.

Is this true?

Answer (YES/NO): NO